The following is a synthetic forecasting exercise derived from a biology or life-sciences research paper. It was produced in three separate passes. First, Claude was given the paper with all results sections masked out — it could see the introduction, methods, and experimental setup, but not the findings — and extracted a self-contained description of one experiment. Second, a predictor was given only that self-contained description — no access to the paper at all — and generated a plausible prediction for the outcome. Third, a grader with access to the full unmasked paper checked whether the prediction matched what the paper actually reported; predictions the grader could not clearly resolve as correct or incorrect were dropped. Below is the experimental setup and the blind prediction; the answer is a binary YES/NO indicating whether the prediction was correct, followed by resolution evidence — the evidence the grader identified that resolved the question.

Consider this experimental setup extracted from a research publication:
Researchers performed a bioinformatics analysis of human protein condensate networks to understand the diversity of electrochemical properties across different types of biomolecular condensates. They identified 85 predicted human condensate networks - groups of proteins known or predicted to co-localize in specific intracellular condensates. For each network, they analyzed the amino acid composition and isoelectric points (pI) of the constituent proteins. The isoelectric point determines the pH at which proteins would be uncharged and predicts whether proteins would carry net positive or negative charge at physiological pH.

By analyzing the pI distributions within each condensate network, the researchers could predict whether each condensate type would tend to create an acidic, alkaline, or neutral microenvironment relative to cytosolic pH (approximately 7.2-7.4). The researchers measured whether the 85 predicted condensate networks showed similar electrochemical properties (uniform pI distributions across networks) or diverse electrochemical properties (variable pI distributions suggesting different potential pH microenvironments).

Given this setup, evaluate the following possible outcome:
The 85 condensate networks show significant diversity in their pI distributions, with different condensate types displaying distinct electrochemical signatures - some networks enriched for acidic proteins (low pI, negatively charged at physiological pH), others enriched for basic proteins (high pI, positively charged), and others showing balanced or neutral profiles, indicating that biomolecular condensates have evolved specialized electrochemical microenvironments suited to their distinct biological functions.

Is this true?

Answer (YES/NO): YES